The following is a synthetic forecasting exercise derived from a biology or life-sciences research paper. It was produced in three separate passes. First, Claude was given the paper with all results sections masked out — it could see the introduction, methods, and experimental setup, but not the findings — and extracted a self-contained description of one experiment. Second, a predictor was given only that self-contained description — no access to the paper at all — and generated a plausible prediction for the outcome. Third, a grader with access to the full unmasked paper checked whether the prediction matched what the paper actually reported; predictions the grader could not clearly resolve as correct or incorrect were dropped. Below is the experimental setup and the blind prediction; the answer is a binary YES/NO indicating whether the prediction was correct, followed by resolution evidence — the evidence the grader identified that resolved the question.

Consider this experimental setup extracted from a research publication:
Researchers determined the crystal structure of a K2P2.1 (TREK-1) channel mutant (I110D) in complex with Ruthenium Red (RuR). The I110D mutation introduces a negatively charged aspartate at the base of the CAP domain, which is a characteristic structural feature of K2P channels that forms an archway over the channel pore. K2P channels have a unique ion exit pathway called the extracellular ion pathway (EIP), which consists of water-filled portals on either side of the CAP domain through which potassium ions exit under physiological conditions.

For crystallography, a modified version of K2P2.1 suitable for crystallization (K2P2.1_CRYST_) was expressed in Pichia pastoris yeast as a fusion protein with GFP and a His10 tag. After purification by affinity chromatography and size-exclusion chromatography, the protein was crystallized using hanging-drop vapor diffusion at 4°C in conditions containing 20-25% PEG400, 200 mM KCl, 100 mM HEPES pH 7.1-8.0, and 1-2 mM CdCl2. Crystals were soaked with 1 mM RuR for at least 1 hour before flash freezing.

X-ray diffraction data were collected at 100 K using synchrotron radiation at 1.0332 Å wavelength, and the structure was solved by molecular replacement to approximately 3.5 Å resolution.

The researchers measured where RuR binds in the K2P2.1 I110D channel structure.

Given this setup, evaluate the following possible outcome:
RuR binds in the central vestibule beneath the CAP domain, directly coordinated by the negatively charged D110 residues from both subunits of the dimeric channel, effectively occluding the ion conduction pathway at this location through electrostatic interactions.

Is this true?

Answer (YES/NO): YES